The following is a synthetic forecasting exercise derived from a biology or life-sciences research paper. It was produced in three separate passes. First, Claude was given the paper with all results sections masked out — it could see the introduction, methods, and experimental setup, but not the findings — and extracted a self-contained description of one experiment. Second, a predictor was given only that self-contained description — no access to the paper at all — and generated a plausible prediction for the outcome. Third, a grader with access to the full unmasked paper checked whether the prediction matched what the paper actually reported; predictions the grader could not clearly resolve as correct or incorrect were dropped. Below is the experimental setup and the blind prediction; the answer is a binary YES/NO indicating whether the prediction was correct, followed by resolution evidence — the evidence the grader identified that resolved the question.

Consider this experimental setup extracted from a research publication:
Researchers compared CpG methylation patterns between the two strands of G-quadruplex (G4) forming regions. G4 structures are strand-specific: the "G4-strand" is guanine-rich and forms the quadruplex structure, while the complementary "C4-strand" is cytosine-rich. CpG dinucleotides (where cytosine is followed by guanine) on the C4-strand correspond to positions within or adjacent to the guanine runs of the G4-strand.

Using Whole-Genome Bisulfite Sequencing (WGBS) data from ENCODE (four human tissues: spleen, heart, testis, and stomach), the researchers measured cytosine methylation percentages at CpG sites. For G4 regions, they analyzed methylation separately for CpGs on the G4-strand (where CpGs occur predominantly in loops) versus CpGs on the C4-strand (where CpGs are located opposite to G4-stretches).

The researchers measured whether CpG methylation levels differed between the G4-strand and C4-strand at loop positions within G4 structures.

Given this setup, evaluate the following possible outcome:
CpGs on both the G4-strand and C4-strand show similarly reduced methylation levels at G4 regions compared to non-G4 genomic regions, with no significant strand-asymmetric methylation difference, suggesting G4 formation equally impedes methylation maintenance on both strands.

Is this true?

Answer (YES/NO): NO